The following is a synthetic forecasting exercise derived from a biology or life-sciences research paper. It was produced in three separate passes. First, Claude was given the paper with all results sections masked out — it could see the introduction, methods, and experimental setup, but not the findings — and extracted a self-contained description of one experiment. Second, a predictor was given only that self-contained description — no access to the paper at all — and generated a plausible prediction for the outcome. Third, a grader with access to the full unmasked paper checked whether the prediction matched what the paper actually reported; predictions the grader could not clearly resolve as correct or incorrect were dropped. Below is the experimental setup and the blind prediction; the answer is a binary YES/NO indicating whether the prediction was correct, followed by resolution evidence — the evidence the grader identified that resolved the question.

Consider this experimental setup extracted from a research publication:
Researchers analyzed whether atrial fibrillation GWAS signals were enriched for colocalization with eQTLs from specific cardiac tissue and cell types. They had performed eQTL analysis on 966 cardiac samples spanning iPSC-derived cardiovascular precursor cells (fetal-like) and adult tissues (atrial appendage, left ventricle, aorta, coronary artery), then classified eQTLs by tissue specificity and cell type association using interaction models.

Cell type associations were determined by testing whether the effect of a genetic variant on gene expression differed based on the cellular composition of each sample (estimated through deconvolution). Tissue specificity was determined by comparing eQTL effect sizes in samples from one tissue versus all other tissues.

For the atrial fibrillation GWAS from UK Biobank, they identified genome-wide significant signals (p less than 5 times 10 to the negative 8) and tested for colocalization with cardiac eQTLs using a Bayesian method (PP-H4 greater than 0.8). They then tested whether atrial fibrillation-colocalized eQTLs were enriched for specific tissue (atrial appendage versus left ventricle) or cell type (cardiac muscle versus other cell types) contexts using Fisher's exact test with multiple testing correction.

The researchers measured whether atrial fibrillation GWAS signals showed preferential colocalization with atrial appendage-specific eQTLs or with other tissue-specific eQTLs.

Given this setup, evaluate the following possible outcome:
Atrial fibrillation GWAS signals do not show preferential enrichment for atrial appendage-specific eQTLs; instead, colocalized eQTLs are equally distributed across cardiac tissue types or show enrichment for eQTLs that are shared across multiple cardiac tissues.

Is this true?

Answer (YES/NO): NO